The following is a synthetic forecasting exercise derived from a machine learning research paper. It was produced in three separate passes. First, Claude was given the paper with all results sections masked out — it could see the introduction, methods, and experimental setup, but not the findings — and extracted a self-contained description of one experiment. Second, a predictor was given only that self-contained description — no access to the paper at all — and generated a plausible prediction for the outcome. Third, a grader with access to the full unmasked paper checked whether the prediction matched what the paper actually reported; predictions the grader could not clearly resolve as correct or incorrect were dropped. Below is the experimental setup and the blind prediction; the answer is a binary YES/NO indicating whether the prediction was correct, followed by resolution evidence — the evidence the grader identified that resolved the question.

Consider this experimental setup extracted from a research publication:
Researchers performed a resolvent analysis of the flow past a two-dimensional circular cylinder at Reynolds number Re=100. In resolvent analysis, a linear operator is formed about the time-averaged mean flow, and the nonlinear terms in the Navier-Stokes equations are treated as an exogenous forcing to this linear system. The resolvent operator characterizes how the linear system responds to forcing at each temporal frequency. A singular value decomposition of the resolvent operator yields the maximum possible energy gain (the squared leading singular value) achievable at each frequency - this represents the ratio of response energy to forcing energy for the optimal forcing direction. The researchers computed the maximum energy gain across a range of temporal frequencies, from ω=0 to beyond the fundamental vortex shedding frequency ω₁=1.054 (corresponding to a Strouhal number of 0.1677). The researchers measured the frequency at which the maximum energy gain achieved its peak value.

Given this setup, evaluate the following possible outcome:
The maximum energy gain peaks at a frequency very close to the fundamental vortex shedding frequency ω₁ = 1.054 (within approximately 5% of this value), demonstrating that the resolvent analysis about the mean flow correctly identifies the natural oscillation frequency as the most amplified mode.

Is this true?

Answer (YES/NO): YES